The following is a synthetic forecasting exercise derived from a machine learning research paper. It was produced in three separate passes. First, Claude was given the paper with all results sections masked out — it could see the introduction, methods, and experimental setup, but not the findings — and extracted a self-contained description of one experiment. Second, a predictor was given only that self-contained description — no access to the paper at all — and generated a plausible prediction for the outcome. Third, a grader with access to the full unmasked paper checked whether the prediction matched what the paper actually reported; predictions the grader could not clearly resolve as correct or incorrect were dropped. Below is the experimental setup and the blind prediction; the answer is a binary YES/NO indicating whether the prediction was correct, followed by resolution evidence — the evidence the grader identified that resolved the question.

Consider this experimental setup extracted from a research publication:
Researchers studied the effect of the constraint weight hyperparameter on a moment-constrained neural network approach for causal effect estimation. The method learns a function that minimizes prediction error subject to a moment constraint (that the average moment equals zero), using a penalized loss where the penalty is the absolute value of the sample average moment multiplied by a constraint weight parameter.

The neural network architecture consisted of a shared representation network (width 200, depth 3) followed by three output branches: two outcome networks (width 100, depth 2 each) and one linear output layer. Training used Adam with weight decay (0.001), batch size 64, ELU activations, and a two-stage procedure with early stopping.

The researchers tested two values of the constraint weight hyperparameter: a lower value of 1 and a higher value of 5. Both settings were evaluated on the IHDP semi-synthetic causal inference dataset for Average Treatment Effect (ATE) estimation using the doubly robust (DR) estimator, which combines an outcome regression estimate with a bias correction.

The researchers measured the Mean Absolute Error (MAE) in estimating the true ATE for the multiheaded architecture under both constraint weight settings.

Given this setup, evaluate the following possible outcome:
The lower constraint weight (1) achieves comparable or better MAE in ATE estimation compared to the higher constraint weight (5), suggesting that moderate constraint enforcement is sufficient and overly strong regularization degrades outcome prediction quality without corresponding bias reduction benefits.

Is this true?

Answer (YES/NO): NO